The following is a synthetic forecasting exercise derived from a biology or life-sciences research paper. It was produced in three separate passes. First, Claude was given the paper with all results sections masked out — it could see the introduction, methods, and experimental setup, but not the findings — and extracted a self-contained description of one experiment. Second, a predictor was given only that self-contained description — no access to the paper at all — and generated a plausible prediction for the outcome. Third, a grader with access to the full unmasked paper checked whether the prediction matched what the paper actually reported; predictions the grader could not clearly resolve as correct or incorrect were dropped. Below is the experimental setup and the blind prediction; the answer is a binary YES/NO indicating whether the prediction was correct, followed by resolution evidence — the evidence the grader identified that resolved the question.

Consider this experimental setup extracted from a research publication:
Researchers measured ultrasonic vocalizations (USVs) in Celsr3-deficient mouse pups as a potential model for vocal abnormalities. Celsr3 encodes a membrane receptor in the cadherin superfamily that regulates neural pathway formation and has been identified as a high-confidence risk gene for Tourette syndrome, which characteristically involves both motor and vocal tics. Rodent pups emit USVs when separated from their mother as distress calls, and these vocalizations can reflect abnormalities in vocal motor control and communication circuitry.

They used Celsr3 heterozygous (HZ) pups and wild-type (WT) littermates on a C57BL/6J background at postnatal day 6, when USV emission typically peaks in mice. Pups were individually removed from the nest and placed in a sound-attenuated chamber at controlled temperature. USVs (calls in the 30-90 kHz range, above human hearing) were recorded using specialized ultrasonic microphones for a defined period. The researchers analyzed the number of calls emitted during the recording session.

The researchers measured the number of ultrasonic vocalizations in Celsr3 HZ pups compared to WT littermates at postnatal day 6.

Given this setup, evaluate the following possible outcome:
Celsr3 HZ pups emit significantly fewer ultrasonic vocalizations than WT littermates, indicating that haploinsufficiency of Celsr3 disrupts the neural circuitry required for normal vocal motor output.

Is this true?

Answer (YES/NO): NO